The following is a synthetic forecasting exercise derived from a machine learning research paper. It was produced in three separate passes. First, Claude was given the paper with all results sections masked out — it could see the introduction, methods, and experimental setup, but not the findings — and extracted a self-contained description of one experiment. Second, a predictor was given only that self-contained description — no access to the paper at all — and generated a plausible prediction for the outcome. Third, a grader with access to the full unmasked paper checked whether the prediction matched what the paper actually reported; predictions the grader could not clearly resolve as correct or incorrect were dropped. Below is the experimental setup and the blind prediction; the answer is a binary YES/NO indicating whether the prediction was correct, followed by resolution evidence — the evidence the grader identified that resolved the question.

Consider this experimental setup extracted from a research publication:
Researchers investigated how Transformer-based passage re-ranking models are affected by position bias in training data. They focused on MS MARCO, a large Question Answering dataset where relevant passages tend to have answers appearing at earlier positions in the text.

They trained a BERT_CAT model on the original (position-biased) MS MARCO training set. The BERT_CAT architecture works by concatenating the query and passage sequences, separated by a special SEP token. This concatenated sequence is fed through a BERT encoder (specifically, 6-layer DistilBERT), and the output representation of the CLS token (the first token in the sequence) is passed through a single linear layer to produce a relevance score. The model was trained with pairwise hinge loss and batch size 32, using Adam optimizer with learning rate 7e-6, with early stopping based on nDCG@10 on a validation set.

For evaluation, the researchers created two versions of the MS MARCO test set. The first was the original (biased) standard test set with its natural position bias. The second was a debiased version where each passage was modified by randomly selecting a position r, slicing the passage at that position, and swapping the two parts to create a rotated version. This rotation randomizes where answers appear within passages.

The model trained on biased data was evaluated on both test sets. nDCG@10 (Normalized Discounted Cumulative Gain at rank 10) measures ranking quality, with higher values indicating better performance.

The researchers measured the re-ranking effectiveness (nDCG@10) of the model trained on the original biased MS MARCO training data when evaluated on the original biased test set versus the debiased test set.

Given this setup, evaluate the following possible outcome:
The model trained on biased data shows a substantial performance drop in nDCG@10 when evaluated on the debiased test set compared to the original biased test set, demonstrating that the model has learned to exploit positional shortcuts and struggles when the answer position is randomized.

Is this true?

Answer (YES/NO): YES